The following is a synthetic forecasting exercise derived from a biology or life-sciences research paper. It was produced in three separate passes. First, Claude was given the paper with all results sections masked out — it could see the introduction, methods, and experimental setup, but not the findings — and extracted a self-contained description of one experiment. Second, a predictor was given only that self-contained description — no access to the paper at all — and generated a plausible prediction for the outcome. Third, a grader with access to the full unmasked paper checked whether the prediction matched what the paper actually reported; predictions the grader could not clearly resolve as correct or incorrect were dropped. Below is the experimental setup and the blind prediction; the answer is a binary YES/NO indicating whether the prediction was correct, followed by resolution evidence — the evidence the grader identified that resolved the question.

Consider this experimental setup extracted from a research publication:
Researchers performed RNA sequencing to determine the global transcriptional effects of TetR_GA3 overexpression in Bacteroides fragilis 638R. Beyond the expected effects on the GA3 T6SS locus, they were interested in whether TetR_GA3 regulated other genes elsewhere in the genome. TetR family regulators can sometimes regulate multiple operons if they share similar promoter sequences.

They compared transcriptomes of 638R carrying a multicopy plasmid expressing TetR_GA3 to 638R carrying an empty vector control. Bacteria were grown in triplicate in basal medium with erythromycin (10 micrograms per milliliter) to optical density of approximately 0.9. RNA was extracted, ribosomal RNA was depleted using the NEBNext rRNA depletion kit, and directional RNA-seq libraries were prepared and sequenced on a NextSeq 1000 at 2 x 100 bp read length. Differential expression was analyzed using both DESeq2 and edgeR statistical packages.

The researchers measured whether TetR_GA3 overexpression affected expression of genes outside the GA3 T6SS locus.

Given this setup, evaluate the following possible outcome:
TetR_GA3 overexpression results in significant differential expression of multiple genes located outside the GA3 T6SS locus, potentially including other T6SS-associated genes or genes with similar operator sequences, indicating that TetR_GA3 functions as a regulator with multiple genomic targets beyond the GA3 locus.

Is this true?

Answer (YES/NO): YES